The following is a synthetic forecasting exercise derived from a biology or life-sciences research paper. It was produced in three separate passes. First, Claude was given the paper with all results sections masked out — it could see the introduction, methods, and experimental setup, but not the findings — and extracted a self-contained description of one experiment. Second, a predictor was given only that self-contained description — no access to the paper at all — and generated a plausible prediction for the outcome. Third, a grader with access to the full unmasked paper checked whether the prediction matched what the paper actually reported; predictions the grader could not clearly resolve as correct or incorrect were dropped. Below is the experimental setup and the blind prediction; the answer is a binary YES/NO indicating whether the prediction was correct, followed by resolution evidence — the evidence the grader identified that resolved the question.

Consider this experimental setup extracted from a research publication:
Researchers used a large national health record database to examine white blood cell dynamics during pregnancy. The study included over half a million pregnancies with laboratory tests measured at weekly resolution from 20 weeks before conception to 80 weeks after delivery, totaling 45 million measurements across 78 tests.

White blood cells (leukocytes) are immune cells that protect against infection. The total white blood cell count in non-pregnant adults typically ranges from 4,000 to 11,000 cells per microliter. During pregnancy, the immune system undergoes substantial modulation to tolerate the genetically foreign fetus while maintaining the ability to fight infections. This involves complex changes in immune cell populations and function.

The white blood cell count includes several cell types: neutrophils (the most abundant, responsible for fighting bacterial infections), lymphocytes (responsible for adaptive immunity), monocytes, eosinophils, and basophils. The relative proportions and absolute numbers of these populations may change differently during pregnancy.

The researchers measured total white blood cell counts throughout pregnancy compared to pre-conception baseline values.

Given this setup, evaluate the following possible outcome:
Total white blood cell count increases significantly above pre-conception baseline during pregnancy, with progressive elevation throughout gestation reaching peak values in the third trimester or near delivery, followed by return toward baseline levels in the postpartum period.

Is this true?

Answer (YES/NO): YES